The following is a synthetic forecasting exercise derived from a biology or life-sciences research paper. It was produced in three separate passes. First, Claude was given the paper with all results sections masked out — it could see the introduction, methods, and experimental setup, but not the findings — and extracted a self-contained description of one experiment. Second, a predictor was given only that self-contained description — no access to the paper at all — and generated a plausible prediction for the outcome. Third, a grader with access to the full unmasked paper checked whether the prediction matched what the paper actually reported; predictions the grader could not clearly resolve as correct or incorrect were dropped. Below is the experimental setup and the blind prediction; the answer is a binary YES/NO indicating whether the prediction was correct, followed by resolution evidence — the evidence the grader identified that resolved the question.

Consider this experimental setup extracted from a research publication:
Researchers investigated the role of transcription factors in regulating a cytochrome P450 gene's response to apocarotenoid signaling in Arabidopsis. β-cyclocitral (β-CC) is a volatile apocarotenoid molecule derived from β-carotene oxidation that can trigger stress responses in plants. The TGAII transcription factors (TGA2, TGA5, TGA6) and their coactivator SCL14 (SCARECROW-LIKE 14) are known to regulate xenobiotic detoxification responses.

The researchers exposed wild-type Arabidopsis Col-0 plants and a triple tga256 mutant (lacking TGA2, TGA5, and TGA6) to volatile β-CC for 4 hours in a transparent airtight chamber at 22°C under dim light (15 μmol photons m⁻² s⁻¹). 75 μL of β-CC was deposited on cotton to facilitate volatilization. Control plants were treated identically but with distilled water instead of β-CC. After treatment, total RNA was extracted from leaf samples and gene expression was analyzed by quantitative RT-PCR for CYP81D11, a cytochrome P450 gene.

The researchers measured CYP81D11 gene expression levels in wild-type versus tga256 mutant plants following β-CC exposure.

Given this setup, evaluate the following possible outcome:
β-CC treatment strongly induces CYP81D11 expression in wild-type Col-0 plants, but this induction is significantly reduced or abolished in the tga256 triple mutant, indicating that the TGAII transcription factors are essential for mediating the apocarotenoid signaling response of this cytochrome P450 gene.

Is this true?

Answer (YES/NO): YES